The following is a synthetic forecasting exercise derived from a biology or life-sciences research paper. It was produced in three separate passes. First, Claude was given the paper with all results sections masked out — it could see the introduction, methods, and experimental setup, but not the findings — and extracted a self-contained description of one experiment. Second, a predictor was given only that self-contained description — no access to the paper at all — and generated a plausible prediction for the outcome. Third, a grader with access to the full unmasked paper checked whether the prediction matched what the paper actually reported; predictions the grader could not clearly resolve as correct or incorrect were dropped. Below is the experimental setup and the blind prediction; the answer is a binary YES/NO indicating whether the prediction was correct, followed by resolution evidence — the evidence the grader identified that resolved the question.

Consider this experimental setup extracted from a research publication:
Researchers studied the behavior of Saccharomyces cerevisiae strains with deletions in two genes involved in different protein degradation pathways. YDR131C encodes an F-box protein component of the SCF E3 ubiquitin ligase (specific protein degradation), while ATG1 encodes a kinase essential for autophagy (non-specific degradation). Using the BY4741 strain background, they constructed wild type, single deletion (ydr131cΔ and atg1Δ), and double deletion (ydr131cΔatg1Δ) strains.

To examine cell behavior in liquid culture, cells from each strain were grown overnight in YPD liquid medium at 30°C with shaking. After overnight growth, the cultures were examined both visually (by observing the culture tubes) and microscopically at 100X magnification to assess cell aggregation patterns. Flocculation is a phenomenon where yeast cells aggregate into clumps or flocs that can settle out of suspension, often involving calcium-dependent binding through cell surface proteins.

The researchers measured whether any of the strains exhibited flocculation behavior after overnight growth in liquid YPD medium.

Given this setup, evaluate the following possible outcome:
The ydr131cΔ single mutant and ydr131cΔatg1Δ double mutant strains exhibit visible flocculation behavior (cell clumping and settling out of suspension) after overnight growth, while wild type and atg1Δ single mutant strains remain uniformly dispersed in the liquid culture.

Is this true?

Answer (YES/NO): NO